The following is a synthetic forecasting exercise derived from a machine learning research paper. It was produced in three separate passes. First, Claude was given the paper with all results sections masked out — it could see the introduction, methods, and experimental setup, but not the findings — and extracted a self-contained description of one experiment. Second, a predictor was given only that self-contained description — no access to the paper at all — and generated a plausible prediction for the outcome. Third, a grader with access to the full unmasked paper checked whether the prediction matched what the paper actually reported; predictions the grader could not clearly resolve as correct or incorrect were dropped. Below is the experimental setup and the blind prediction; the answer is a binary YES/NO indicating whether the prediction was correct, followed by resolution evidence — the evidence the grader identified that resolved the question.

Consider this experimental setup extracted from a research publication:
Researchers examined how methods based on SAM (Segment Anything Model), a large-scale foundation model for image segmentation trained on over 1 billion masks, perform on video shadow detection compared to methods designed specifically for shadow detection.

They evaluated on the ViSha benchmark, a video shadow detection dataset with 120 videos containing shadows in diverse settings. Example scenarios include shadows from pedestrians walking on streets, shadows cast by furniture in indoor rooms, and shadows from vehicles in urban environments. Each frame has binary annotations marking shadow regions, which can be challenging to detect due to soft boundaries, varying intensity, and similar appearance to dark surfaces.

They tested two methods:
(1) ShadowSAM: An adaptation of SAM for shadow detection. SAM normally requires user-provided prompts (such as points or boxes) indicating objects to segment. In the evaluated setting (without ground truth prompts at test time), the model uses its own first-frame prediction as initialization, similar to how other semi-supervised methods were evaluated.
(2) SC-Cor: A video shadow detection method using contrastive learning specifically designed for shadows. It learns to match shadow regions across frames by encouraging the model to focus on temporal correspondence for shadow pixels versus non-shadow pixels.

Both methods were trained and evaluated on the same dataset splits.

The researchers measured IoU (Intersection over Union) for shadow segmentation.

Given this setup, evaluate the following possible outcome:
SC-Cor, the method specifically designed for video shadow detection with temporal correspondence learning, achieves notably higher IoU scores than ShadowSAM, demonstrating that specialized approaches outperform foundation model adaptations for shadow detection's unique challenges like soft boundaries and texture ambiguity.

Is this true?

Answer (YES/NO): YES